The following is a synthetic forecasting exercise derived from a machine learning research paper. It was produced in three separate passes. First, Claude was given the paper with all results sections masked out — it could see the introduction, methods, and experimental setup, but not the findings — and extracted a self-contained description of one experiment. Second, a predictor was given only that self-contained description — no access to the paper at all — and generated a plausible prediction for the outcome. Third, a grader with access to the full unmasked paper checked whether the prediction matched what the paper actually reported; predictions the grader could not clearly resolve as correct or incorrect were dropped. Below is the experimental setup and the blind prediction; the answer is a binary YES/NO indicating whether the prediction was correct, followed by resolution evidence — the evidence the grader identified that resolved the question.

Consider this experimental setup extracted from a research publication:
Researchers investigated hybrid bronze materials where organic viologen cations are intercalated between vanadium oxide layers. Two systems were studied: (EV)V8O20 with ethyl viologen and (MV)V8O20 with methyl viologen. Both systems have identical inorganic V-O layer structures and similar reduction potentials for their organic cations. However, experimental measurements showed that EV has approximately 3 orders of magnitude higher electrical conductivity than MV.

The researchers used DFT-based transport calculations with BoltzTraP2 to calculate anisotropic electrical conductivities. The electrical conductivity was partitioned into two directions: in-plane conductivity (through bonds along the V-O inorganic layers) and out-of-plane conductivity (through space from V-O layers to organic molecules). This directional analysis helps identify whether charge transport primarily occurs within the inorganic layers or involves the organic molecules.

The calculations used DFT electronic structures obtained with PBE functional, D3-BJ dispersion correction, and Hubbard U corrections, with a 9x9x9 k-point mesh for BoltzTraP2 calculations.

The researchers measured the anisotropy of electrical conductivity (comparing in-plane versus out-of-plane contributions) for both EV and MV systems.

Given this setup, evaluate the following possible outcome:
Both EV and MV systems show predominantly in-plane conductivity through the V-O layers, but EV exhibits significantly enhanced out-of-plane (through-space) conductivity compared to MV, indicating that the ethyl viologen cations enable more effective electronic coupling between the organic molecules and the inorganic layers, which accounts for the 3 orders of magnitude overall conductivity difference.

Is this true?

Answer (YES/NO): NO